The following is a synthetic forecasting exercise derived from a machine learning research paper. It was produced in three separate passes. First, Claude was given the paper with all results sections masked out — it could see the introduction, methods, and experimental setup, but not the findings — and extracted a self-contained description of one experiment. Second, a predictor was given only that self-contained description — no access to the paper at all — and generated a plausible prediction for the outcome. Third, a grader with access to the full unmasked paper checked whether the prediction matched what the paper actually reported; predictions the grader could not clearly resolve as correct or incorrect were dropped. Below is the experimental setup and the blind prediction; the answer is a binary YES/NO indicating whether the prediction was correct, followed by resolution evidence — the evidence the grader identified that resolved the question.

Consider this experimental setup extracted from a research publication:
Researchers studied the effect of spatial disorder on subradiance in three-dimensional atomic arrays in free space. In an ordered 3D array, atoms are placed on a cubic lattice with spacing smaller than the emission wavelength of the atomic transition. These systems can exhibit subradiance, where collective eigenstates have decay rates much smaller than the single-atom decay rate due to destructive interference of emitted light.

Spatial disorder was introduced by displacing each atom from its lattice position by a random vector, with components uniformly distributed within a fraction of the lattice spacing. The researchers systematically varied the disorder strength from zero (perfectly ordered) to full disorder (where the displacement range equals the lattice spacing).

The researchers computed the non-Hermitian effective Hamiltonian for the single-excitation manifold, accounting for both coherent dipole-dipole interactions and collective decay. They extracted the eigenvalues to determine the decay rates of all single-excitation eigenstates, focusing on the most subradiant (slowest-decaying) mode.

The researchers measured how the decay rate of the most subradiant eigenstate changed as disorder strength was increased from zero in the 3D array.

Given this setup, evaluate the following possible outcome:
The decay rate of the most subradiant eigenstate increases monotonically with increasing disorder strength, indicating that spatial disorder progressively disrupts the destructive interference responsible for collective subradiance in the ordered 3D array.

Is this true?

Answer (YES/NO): NO